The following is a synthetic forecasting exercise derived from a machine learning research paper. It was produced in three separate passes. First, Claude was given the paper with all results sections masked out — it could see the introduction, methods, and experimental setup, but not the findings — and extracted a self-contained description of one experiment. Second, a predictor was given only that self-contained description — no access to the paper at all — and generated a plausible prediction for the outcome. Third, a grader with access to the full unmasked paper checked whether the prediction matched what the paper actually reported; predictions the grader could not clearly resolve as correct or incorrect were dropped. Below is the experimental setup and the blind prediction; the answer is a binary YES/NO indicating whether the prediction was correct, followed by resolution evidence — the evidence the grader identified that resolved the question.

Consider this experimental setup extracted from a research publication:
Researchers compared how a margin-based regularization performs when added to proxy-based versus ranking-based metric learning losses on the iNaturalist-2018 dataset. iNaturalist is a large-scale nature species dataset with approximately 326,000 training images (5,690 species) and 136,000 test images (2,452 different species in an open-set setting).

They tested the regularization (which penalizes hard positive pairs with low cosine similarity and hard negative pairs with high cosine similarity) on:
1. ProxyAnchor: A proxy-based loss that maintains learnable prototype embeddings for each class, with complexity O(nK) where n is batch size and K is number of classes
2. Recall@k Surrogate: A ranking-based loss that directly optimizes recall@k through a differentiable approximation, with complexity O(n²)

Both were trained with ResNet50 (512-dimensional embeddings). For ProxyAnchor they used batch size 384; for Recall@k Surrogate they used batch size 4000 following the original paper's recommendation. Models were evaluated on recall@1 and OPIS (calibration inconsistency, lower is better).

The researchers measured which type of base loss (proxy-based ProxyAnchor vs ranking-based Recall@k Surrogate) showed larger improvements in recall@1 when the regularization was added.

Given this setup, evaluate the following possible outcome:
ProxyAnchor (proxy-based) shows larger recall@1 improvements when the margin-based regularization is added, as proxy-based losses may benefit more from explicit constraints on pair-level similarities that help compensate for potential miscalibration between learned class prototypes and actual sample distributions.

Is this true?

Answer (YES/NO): YES